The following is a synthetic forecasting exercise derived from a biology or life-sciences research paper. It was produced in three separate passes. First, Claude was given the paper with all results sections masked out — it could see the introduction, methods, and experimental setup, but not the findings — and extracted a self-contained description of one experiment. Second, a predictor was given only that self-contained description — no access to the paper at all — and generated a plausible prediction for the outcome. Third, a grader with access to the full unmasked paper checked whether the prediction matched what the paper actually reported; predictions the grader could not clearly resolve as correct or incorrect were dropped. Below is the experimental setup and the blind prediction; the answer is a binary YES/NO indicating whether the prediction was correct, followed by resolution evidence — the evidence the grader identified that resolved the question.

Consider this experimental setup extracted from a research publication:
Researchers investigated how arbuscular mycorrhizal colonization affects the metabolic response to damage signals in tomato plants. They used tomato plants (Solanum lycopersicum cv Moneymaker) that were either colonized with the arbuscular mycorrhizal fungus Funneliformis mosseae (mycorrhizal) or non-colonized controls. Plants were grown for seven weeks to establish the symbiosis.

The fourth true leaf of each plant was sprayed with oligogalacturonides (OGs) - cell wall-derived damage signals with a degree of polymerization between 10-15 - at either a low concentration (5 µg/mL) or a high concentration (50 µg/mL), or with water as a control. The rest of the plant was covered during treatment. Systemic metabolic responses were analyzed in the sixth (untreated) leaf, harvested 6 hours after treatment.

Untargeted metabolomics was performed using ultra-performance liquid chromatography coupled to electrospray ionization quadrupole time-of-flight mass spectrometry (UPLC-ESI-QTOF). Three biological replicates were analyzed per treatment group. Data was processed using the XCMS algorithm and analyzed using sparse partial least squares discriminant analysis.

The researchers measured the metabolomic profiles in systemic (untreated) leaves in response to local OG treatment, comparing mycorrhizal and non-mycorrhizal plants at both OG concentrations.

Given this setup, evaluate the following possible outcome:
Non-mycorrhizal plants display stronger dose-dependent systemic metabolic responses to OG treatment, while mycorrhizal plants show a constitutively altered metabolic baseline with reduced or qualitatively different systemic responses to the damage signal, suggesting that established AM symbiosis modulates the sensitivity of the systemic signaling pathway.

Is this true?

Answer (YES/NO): NO